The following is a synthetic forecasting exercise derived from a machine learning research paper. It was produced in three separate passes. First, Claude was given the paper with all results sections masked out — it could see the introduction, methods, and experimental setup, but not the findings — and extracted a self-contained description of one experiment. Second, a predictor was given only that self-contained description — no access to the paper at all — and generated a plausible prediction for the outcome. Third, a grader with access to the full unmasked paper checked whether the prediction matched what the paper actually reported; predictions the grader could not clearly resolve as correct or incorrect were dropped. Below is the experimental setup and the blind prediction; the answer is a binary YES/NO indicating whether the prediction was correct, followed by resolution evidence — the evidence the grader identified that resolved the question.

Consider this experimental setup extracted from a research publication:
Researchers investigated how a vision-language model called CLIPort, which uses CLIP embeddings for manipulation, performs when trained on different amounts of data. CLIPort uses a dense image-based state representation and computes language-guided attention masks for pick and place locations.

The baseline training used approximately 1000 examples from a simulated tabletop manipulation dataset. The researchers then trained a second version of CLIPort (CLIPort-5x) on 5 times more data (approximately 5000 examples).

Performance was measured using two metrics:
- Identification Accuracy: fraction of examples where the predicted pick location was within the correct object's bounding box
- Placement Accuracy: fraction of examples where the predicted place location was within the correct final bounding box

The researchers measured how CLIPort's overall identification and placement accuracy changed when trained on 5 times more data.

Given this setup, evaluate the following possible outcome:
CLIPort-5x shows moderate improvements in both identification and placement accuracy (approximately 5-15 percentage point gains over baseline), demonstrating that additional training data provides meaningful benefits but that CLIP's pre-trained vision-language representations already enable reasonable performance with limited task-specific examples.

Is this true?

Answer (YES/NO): NO